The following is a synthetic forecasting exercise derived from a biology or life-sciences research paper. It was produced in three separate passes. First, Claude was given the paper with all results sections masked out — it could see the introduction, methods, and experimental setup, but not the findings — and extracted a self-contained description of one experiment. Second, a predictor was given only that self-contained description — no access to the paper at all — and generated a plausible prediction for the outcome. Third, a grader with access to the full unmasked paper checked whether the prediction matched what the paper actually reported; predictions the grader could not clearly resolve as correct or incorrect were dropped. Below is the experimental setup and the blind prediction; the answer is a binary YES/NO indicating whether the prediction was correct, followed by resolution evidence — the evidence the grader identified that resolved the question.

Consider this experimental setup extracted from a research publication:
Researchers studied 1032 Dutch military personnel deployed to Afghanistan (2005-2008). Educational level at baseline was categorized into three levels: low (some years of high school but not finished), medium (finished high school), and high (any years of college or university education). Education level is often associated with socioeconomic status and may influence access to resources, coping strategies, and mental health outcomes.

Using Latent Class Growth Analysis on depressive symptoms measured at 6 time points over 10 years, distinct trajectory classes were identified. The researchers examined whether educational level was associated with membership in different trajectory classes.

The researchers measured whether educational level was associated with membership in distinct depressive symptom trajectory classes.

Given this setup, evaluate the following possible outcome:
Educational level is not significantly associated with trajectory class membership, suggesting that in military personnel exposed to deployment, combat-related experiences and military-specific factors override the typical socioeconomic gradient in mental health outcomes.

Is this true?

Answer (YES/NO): YES